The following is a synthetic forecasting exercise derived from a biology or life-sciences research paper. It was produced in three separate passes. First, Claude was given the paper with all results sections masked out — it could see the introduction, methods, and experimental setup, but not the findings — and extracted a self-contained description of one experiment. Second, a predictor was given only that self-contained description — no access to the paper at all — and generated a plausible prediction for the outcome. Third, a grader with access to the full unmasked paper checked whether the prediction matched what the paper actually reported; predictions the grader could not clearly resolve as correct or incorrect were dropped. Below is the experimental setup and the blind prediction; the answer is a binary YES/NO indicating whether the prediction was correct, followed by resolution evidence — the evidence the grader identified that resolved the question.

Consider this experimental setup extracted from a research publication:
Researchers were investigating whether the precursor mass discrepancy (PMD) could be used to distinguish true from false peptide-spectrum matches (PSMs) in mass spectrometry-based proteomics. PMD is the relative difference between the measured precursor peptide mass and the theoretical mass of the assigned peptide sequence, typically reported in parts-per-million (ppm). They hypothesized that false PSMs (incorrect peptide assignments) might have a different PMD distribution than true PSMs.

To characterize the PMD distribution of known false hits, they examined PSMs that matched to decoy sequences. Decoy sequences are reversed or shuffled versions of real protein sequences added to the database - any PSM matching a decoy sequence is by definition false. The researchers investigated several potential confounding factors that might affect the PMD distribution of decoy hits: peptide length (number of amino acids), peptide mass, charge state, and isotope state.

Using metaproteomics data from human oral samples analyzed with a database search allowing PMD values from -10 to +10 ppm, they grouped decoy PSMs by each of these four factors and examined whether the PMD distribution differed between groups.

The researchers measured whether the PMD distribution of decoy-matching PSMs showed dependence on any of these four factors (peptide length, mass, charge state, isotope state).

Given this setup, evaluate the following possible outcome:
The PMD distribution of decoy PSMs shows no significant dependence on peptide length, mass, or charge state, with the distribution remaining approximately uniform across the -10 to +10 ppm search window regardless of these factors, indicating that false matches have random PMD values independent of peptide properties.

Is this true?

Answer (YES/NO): NO